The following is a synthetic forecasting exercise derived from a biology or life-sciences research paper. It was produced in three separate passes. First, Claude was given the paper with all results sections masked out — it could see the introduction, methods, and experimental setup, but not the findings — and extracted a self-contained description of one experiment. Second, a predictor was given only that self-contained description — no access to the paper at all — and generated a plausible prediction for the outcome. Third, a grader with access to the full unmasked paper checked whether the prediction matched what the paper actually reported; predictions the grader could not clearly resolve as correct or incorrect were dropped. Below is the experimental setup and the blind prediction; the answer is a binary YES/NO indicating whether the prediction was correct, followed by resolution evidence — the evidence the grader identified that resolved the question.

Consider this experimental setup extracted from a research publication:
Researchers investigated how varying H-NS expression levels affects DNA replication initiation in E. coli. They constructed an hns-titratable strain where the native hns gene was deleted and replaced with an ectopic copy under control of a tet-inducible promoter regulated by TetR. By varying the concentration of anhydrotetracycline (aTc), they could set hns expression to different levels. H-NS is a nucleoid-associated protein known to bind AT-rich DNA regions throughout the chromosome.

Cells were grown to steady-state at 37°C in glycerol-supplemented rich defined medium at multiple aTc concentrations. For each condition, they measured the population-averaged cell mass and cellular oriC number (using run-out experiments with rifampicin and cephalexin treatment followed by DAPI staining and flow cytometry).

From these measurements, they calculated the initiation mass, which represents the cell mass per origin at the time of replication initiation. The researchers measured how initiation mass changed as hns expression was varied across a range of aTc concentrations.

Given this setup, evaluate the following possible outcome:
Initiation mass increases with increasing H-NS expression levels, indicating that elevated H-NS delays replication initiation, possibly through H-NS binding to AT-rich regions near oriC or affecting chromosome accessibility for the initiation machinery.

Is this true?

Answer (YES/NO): NO